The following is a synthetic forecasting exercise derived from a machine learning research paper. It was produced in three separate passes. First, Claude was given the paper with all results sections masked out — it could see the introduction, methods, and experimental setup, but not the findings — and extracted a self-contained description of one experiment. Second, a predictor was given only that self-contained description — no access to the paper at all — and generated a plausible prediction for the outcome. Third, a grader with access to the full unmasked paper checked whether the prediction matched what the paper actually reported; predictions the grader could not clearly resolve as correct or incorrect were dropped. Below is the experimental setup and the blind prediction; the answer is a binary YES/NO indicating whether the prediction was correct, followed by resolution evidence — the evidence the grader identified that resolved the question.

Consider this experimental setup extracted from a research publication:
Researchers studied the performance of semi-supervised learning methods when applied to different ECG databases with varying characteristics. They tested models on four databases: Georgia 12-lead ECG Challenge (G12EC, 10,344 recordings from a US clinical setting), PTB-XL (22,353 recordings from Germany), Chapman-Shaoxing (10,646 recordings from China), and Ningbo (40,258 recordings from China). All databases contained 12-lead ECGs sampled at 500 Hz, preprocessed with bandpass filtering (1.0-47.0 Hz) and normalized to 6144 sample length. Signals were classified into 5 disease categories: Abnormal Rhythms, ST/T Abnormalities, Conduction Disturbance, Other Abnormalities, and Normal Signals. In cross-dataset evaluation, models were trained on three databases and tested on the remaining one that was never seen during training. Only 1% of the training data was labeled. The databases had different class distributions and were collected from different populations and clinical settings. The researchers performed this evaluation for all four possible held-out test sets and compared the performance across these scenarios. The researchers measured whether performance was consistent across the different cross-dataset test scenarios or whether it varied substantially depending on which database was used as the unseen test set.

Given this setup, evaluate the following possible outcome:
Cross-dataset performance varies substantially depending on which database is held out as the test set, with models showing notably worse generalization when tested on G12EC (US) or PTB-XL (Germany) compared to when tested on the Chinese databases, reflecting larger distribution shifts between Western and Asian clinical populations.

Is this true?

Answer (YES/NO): YES